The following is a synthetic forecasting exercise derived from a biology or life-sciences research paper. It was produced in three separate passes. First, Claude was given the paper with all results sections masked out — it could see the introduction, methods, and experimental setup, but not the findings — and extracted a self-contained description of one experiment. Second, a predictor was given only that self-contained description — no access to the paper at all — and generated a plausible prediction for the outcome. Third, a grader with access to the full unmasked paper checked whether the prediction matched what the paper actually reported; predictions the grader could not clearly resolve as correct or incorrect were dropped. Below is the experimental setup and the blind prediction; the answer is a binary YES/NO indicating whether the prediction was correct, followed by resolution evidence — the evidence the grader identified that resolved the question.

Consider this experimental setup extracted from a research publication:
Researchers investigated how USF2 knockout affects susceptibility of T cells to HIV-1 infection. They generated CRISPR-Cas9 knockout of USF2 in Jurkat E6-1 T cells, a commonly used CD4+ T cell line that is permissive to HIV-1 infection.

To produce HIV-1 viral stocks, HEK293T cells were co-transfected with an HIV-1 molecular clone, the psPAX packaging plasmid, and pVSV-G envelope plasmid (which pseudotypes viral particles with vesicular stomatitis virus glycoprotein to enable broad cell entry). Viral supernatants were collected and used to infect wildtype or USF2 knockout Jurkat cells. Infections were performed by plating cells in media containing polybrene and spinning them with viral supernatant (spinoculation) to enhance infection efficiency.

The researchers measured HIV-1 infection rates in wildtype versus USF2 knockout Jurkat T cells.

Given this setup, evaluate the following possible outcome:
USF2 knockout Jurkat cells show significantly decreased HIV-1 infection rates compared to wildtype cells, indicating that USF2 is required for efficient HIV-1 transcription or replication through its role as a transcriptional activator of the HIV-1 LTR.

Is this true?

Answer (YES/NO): YES